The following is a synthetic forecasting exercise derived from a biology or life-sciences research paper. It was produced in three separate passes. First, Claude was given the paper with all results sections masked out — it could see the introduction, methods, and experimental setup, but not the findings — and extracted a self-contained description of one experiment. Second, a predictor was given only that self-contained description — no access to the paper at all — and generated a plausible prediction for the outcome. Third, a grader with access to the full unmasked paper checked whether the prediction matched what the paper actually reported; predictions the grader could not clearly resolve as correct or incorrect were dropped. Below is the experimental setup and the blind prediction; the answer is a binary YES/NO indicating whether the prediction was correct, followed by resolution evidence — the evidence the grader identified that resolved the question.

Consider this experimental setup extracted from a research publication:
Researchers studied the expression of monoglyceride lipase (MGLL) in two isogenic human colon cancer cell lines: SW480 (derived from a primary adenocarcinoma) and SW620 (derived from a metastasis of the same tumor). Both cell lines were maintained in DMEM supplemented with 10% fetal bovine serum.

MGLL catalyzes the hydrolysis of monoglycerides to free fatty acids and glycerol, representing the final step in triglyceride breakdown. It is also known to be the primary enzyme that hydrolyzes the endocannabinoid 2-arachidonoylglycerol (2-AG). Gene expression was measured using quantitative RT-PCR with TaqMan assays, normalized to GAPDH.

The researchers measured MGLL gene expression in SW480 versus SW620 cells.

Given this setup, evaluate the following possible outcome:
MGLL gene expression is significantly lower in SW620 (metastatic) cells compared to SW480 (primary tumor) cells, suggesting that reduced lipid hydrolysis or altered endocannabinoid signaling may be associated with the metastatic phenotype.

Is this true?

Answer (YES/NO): YES